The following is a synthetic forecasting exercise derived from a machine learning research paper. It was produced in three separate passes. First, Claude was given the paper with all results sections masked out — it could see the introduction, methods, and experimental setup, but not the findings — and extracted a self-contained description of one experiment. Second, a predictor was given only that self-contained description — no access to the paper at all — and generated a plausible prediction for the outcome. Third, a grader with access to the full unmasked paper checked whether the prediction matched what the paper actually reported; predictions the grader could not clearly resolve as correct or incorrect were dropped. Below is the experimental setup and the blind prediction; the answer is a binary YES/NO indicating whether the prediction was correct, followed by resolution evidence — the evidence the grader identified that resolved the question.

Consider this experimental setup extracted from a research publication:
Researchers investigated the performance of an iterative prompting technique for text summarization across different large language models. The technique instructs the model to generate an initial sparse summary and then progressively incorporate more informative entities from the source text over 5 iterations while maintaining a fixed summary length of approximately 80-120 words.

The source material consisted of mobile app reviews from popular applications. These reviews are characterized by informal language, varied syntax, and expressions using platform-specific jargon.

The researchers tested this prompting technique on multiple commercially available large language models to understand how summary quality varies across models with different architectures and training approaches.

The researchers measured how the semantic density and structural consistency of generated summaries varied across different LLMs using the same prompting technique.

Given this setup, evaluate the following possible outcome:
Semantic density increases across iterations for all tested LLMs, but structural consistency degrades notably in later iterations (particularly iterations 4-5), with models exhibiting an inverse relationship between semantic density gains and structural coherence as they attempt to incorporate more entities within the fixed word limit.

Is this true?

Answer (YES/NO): NO